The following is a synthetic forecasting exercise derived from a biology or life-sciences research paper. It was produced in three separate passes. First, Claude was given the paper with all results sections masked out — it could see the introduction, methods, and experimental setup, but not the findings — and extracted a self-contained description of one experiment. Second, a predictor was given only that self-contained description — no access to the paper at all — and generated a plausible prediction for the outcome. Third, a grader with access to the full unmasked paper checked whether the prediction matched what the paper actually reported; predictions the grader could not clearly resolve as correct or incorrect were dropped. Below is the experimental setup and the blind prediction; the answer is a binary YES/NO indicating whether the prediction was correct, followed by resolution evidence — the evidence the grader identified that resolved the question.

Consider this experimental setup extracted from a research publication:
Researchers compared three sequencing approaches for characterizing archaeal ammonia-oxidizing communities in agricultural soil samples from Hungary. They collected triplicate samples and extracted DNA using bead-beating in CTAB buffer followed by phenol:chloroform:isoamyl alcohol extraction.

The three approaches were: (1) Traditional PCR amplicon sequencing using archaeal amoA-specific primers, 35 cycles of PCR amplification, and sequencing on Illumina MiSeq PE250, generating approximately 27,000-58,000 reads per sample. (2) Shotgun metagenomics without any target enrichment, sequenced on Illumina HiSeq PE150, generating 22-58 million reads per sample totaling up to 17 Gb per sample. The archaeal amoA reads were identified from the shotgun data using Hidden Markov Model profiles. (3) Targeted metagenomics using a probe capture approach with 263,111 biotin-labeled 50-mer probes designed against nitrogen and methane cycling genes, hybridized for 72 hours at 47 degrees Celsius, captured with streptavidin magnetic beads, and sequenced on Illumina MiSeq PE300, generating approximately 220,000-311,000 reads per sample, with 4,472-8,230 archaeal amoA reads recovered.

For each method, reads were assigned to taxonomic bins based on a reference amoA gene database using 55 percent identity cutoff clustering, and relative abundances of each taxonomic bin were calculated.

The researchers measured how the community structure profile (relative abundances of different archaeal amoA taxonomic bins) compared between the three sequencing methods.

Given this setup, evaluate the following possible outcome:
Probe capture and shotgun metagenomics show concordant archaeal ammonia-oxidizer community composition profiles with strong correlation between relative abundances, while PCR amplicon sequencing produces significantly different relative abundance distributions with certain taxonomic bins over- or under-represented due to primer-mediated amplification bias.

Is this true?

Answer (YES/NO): NO